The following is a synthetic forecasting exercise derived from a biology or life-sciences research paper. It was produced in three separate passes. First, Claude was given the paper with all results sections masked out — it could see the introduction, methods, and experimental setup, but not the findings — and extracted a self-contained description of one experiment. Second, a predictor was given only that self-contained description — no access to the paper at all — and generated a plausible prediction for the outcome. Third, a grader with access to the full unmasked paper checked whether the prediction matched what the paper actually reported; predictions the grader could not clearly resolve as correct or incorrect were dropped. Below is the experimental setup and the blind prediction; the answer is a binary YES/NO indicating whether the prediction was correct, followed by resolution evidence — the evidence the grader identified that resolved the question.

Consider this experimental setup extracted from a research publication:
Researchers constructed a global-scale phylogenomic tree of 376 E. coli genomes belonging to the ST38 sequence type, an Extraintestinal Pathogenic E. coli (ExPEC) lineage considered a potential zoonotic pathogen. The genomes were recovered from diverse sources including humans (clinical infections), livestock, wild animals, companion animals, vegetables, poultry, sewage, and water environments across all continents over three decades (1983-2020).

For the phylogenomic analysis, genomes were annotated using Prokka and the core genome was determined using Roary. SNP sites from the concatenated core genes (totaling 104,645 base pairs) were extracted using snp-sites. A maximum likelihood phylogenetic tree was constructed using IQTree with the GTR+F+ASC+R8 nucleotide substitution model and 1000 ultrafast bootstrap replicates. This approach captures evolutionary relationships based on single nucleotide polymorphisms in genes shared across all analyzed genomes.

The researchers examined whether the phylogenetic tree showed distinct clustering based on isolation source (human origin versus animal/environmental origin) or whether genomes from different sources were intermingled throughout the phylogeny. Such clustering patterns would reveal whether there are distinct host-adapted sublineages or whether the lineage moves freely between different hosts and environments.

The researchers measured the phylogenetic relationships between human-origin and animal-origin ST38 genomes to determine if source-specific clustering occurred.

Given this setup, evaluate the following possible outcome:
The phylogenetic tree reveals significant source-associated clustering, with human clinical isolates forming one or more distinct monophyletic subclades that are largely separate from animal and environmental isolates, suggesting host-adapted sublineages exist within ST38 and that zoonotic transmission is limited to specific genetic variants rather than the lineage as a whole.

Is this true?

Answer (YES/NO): NO